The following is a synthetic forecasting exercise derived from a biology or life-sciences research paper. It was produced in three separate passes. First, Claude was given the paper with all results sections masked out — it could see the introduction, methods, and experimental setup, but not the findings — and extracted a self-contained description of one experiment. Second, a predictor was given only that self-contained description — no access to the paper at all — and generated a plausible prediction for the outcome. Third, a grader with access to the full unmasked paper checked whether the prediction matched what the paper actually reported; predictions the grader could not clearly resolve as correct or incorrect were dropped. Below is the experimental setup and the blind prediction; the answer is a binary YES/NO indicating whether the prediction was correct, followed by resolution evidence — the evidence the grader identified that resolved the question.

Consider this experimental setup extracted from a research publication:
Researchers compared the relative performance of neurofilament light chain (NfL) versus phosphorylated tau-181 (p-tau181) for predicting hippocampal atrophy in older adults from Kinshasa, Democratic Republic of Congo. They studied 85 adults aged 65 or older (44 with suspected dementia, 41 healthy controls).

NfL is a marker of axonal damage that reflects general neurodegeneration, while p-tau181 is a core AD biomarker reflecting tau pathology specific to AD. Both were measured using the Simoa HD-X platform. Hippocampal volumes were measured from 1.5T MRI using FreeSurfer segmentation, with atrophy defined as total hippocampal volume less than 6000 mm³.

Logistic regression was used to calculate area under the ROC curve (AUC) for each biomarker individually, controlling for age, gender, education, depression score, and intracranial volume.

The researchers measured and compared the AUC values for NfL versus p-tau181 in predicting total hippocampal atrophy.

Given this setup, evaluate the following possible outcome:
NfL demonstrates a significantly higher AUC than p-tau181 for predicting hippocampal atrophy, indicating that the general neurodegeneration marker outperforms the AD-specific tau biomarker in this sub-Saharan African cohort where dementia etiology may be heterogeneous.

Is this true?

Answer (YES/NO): NO